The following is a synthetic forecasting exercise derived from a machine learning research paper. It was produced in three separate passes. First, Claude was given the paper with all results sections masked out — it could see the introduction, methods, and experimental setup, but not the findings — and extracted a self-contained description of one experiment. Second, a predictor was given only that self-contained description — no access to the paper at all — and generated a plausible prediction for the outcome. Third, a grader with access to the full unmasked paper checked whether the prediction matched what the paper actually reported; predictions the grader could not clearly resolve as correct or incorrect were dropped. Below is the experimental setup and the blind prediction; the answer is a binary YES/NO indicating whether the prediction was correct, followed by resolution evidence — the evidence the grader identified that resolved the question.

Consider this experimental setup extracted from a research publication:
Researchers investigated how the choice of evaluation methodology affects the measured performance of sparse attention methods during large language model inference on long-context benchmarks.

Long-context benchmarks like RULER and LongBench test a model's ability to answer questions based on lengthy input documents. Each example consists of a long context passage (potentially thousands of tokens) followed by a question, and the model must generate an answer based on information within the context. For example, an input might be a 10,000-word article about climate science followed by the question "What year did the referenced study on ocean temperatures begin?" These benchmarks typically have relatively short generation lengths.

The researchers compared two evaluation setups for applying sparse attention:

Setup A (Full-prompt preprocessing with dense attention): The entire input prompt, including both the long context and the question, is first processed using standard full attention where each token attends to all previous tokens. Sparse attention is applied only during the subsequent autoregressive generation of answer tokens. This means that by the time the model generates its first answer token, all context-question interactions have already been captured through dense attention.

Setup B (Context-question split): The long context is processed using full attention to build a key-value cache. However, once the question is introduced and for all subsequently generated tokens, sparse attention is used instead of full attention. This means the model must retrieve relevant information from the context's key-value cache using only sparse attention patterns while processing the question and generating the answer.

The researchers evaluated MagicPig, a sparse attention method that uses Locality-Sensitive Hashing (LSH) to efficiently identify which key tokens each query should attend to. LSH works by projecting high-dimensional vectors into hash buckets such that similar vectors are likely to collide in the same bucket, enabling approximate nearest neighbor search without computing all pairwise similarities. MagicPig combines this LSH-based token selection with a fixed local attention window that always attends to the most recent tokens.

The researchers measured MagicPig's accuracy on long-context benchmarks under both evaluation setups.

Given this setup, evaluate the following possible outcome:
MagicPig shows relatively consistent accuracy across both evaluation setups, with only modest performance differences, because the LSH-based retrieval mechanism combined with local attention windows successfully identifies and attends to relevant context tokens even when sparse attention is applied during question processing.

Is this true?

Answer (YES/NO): NO